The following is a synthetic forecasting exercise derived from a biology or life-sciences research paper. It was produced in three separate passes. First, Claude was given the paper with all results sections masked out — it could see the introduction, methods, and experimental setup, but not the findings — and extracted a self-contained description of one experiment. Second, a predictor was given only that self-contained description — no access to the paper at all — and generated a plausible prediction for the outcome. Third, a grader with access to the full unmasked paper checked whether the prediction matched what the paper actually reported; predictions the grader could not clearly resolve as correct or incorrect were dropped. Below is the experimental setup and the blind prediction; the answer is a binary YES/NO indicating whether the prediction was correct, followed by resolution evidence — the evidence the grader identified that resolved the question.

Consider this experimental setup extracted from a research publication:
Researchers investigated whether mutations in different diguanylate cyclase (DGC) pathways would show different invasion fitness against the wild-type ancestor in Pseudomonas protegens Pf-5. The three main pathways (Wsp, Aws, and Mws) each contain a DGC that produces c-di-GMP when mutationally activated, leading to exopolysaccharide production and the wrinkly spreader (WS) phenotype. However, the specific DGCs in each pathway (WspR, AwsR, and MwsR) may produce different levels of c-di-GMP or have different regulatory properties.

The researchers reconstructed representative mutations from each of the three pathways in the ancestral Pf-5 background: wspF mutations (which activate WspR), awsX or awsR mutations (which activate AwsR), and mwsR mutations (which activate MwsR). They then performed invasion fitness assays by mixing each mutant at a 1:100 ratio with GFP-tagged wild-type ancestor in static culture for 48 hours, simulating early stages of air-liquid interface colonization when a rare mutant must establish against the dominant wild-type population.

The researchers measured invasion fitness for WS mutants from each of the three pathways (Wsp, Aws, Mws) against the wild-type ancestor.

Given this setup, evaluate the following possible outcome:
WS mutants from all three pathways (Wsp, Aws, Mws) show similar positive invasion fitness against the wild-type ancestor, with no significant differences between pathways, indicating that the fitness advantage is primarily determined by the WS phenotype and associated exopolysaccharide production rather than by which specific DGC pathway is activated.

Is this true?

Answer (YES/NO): YES